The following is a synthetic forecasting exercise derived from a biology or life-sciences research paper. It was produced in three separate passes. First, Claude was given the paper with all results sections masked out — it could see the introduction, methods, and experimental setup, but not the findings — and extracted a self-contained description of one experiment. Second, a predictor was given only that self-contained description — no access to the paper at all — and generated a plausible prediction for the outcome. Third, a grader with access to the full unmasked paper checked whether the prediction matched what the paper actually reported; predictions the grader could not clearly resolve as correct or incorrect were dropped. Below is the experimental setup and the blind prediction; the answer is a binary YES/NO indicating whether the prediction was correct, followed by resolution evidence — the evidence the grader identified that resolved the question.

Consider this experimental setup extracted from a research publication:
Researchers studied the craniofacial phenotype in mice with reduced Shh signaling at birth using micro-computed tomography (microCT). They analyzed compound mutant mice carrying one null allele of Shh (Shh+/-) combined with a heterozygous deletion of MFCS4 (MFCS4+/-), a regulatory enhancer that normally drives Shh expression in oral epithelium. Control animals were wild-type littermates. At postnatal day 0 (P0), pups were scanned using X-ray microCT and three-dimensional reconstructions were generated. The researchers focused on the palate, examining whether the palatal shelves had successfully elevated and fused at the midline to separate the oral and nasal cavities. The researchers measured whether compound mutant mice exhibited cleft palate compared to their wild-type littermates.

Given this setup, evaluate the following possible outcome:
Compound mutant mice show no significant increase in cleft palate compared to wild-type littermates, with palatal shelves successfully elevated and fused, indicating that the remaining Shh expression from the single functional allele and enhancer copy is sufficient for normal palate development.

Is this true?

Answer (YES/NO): NO